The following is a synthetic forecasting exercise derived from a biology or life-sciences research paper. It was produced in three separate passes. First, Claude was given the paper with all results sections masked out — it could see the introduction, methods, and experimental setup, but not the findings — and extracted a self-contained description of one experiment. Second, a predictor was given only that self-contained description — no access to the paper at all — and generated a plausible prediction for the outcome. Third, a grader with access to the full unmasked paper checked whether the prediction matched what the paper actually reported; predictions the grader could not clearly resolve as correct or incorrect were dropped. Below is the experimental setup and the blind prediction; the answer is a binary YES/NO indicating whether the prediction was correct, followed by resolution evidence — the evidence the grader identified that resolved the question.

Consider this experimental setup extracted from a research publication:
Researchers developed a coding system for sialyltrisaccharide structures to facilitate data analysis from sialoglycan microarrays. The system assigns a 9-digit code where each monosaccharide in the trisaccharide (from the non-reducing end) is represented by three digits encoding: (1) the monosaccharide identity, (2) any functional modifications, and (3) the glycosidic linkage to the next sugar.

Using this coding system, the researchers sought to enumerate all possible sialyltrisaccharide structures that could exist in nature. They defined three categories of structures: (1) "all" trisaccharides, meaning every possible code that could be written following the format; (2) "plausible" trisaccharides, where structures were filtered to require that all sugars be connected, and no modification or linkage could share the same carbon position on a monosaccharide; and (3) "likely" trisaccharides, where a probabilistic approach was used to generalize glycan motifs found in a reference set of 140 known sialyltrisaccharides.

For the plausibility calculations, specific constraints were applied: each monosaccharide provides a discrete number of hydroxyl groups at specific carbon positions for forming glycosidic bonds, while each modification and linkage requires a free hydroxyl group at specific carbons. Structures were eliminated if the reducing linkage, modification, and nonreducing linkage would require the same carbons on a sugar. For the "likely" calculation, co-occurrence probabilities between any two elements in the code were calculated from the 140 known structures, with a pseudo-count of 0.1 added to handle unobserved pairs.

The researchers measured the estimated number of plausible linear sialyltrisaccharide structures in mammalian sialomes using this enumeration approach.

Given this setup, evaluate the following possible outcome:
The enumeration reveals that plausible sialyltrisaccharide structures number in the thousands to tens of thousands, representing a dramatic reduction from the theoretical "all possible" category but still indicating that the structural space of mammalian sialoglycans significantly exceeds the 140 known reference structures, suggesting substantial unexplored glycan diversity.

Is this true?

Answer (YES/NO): NO